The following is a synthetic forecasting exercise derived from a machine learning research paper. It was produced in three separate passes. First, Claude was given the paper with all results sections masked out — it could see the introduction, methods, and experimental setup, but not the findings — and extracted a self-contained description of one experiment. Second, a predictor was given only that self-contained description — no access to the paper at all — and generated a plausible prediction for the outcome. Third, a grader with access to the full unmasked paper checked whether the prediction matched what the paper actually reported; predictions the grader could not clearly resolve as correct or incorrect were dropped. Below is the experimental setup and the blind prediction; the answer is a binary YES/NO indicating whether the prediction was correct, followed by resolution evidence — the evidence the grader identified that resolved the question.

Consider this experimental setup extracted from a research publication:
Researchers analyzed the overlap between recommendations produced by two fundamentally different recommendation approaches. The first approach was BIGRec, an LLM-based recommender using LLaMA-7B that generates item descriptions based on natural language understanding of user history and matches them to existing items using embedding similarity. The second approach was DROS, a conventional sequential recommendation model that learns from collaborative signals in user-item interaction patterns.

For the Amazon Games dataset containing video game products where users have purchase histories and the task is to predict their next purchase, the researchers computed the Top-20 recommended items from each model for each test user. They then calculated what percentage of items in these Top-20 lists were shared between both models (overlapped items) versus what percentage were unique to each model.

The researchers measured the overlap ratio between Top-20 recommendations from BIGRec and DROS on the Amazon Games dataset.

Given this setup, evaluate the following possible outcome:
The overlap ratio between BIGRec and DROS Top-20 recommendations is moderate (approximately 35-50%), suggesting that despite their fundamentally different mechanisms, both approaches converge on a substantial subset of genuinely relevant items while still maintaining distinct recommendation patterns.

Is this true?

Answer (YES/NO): NO